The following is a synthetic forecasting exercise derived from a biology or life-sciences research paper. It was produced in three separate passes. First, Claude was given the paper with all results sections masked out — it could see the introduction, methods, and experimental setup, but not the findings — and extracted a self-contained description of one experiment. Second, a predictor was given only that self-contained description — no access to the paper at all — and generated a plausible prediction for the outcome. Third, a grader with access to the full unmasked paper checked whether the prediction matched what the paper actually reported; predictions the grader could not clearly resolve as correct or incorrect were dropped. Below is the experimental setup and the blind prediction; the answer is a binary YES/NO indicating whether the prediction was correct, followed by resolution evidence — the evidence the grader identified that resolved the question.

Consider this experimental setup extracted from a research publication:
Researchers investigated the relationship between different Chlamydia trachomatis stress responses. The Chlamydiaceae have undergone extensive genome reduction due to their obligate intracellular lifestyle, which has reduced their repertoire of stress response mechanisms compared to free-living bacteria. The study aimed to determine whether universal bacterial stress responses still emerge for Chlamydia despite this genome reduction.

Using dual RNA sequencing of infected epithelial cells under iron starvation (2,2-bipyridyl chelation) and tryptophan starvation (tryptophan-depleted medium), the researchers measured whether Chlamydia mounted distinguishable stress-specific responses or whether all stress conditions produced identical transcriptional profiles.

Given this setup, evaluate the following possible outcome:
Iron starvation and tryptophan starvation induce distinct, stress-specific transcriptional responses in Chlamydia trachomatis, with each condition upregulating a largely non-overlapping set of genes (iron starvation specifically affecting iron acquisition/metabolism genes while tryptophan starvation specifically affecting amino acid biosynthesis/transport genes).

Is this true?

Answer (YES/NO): NO